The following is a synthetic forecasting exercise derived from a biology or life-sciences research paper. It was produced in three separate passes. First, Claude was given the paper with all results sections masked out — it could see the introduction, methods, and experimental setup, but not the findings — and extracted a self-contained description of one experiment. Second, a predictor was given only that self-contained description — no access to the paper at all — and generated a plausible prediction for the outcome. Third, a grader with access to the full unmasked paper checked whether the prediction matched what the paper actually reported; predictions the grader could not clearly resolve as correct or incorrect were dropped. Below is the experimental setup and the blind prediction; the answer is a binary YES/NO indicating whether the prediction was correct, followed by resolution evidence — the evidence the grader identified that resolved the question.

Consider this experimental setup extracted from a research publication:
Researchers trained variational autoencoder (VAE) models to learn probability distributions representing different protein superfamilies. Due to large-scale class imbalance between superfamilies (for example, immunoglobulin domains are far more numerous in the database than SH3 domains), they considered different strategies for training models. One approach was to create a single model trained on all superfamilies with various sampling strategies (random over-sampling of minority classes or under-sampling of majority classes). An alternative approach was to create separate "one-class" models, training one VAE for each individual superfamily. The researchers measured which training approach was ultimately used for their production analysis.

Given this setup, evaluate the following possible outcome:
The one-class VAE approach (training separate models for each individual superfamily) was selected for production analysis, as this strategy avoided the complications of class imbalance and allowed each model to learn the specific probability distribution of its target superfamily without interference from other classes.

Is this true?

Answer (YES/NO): YES